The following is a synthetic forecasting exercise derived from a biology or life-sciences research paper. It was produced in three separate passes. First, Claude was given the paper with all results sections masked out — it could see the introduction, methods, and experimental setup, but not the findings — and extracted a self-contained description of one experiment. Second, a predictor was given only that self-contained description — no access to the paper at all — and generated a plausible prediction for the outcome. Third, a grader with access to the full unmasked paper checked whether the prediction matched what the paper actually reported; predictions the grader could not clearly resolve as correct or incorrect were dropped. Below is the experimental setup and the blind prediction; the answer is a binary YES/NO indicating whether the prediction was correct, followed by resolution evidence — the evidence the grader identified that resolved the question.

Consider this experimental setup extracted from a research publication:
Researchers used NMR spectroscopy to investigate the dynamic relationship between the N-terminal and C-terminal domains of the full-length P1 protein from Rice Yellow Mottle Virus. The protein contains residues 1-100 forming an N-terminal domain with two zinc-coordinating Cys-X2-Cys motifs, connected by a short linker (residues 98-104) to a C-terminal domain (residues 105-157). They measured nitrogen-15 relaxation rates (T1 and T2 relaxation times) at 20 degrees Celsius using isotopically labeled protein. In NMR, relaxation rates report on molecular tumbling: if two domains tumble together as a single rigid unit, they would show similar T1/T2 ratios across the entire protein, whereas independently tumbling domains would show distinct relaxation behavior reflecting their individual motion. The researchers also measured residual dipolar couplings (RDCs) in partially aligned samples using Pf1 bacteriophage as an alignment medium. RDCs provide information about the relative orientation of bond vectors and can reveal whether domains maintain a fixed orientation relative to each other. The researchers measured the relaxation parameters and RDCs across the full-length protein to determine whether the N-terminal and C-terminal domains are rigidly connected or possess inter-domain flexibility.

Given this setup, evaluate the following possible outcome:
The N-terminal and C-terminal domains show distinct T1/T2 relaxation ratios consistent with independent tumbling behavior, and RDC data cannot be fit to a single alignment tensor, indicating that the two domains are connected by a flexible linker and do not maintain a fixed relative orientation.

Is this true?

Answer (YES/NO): YES